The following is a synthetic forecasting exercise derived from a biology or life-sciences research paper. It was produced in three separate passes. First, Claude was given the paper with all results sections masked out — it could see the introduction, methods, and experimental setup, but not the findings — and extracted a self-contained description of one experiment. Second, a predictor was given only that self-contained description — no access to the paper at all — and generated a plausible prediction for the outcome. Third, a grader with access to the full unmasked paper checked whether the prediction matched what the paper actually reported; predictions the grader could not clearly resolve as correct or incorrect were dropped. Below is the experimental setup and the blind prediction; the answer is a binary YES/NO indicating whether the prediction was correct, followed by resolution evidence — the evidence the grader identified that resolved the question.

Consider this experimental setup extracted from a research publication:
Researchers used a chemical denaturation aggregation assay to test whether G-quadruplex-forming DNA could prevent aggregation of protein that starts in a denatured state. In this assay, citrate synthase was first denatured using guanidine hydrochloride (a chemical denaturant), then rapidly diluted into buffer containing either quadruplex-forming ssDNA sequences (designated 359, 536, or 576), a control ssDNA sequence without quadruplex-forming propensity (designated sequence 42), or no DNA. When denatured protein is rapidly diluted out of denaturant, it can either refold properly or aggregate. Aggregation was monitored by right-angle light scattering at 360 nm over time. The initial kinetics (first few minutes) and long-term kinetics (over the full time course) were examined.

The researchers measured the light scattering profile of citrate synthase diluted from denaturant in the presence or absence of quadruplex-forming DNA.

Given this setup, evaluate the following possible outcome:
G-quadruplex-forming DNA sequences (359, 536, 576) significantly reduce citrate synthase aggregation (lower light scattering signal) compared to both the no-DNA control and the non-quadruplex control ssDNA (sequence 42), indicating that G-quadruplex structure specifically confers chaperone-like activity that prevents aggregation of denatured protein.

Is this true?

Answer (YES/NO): YES